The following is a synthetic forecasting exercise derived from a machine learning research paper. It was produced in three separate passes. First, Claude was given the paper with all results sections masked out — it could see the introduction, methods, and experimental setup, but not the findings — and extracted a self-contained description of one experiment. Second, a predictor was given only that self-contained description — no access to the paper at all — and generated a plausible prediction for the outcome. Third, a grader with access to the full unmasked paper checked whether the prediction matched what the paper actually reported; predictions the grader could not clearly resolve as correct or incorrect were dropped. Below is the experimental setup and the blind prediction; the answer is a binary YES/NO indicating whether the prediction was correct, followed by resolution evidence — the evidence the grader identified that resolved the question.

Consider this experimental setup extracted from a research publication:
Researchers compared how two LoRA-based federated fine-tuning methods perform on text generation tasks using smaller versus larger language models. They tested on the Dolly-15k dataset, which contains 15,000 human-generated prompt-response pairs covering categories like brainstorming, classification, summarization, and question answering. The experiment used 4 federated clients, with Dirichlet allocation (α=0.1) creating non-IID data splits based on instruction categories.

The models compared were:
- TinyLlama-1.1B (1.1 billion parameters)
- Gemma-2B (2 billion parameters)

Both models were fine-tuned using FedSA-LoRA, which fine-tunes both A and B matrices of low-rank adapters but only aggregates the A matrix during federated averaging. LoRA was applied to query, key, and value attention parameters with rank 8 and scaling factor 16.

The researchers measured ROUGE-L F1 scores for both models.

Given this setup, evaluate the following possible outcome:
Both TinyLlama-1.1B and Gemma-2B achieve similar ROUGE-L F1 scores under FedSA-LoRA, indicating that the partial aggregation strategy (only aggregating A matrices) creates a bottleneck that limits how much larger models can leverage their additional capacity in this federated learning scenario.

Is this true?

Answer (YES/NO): YES